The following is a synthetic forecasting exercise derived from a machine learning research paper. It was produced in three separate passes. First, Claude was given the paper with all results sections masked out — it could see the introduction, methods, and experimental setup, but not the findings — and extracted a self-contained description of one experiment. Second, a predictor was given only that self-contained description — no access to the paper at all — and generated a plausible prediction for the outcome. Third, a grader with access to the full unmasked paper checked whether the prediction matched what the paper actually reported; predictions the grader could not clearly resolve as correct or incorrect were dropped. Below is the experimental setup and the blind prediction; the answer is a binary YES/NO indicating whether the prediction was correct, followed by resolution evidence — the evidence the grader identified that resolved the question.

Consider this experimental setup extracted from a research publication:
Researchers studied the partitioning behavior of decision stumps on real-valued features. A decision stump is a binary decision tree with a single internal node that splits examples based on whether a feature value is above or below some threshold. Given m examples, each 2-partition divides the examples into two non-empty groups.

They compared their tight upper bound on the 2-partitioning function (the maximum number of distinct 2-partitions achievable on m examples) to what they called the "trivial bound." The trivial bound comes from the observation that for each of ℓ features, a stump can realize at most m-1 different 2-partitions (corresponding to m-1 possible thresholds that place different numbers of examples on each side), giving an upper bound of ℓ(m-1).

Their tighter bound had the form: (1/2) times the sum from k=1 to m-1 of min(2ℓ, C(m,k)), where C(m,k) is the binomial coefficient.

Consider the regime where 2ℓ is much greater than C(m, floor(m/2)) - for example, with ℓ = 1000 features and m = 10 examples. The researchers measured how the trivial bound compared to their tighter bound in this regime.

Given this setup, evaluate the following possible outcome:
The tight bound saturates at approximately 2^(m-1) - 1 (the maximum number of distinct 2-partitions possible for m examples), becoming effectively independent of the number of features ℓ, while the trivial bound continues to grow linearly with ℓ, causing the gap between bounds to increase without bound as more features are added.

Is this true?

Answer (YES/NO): YES